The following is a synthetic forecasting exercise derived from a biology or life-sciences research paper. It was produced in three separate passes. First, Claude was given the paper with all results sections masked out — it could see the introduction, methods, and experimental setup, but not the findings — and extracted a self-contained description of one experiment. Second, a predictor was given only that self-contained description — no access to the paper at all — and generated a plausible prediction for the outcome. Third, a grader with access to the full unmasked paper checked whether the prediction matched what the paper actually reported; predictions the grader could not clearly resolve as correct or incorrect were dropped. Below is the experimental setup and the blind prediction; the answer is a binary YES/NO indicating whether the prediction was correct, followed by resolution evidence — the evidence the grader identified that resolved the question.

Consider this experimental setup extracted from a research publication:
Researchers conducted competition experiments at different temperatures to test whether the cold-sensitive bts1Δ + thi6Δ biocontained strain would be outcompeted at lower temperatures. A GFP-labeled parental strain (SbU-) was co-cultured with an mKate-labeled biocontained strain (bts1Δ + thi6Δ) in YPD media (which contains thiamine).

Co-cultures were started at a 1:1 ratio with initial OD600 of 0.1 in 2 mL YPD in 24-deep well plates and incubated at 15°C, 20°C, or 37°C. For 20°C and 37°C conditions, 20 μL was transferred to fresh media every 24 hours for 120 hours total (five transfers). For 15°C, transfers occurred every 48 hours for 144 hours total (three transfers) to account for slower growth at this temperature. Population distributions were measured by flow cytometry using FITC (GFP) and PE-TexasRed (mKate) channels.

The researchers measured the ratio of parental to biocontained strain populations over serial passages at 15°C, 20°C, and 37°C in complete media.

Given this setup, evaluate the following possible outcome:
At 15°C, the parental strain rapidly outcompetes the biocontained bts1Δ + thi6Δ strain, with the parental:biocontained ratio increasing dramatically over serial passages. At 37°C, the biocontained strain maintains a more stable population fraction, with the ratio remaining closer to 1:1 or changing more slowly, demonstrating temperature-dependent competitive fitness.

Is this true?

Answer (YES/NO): YES